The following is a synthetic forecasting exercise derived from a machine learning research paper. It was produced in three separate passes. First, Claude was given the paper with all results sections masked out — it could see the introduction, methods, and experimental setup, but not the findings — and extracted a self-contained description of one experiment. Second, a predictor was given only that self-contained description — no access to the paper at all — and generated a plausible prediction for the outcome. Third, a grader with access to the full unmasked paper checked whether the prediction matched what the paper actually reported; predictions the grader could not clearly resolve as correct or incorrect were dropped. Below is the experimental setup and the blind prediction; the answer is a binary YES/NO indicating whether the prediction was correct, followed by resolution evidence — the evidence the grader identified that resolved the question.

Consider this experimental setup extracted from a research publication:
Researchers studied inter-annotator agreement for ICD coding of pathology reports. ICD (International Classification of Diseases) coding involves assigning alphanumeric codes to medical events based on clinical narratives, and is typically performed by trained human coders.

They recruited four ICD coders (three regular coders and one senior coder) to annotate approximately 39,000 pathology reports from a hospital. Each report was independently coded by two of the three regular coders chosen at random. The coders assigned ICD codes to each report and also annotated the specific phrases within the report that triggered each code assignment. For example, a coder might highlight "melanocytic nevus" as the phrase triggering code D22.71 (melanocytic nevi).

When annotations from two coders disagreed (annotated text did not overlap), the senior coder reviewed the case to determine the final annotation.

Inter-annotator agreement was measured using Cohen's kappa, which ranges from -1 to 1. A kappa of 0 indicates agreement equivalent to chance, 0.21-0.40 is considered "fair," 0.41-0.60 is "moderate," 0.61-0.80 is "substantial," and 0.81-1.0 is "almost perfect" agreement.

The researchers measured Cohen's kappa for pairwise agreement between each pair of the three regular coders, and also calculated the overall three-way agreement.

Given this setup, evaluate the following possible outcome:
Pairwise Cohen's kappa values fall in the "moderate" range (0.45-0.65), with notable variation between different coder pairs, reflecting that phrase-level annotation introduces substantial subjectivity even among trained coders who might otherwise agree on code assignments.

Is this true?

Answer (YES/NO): NO